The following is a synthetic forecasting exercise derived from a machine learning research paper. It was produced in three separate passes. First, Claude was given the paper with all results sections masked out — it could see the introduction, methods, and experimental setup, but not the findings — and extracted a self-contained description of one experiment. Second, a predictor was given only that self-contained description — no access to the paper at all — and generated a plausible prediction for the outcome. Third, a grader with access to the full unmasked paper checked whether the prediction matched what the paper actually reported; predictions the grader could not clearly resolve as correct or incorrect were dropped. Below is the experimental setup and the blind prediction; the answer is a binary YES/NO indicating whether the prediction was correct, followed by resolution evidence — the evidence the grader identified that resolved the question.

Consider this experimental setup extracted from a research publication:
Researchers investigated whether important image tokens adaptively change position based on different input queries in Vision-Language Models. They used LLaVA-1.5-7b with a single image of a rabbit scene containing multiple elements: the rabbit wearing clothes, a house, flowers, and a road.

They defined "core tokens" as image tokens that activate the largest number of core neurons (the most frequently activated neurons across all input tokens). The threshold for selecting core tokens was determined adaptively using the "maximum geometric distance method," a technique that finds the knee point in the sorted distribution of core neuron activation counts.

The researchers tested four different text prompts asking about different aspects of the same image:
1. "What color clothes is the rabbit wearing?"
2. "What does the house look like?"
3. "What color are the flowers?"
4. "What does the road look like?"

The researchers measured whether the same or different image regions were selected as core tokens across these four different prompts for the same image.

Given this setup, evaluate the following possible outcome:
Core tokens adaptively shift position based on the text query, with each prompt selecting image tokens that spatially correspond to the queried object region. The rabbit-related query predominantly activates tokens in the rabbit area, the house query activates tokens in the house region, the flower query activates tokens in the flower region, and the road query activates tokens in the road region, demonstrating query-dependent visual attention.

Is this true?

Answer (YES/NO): YES